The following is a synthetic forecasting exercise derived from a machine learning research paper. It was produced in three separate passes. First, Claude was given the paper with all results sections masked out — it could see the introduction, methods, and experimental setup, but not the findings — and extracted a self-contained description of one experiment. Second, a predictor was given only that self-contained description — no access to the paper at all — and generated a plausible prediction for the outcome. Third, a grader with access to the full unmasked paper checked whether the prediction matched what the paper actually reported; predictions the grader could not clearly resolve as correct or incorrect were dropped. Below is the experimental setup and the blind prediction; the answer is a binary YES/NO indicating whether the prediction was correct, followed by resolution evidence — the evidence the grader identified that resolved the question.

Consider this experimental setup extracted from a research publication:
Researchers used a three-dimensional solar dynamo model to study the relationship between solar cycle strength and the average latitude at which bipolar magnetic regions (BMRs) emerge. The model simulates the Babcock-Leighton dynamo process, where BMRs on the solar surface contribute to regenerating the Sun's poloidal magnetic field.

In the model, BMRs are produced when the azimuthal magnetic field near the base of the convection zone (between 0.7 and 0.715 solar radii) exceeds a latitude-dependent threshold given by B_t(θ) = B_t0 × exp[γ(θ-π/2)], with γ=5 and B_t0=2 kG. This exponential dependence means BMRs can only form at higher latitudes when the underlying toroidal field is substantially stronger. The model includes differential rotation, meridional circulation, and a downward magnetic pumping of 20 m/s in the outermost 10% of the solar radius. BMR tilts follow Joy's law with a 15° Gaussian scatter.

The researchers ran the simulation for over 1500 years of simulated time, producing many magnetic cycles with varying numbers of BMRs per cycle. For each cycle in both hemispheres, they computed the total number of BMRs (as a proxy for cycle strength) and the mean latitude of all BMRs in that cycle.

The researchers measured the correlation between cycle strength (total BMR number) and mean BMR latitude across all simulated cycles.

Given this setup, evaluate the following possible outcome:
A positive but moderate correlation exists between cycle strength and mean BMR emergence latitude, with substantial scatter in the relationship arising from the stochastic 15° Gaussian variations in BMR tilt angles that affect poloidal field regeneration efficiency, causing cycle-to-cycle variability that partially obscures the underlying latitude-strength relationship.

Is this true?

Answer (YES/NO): NO